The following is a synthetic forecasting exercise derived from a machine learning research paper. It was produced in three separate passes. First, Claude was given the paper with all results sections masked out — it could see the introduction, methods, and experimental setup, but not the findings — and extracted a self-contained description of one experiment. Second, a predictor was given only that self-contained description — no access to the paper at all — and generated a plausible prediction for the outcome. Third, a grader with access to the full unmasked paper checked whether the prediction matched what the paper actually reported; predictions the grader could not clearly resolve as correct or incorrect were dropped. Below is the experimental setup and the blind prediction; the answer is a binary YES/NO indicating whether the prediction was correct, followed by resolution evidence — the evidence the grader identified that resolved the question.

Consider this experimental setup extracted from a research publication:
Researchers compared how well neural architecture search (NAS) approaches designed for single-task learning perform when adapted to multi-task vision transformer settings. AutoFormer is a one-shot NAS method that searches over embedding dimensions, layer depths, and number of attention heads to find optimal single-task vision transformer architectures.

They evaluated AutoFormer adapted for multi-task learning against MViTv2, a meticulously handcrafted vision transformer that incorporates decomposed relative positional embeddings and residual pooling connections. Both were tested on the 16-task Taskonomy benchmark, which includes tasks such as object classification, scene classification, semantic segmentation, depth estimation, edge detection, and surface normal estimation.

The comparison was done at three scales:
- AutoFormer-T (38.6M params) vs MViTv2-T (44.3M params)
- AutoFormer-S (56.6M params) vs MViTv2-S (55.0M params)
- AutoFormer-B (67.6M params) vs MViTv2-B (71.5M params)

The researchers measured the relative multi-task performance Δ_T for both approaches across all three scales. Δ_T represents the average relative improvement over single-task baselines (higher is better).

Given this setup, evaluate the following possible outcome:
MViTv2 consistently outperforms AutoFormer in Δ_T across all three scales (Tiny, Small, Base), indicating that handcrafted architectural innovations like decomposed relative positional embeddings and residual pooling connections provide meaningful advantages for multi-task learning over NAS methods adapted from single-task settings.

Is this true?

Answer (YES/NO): YES